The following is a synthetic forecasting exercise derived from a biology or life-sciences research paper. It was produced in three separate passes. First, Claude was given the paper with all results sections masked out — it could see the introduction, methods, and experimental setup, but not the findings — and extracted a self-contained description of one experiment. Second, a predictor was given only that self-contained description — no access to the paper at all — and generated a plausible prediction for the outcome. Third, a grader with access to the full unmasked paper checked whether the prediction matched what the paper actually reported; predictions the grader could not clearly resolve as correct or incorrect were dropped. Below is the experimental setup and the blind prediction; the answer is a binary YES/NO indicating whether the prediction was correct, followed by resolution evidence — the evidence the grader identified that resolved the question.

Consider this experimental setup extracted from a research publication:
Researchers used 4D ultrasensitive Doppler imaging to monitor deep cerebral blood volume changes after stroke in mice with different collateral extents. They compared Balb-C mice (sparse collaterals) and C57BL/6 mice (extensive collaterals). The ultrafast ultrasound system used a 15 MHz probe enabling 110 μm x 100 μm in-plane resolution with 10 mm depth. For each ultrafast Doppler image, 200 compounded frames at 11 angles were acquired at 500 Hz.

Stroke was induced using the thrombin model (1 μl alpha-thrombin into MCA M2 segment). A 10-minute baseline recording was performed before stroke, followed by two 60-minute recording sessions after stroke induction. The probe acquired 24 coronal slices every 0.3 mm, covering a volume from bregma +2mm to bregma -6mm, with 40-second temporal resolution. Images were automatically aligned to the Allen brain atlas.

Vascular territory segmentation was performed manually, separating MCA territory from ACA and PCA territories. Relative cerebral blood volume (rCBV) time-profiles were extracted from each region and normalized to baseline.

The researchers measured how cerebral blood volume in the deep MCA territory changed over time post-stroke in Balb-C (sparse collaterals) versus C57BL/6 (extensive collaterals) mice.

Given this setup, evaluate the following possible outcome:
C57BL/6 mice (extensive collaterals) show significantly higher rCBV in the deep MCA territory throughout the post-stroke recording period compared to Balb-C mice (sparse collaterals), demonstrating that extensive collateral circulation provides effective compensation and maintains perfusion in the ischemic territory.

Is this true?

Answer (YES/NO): NO